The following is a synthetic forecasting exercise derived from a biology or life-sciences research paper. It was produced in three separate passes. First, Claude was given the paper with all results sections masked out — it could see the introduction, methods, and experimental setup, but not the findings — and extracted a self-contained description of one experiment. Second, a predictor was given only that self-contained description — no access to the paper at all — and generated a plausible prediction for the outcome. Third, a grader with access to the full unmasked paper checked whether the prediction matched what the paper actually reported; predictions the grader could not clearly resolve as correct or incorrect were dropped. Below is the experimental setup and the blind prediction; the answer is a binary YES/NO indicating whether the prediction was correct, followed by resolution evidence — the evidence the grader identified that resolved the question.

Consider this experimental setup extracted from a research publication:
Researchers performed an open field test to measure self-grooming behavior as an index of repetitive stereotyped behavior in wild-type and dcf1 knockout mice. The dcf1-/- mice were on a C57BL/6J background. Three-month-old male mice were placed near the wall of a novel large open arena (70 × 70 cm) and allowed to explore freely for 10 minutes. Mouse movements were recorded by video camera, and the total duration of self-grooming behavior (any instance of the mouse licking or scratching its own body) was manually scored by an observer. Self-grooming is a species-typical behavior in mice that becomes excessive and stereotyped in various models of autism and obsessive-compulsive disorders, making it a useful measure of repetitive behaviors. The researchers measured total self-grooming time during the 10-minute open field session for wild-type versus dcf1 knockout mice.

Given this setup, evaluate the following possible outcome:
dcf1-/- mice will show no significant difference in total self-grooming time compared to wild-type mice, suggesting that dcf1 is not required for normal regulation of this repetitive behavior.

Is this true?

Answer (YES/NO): NO